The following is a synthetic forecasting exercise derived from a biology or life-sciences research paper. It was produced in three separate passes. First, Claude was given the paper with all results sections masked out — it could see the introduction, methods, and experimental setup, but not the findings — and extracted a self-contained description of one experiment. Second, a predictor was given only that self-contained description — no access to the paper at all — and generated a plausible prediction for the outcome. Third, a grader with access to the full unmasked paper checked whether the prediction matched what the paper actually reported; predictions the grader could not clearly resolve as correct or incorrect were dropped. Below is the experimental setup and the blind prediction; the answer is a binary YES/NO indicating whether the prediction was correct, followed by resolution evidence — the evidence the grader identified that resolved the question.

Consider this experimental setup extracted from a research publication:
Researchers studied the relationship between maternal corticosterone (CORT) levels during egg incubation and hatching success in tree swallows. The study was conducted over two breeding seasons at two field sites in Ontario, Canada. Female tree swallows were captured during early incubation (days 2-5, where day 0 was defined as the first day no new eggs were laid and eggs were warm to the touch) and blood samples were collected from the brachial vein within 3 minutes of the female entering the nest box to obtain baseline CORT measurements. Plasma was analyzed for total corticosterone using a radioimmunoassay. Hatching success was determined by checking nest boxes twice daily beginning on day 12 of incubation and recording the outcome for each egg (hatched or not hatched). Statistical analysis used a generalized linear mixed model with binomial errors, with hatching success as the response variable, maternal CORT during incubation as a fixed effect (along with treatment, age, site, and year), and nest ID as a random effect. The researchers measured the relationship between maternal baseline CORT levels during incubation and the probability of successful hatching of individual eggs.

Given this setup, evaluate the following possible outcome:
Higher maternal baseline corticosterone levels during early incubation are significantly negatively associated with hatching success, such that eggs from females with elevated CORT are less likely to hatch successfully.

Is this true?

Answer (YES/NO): NO